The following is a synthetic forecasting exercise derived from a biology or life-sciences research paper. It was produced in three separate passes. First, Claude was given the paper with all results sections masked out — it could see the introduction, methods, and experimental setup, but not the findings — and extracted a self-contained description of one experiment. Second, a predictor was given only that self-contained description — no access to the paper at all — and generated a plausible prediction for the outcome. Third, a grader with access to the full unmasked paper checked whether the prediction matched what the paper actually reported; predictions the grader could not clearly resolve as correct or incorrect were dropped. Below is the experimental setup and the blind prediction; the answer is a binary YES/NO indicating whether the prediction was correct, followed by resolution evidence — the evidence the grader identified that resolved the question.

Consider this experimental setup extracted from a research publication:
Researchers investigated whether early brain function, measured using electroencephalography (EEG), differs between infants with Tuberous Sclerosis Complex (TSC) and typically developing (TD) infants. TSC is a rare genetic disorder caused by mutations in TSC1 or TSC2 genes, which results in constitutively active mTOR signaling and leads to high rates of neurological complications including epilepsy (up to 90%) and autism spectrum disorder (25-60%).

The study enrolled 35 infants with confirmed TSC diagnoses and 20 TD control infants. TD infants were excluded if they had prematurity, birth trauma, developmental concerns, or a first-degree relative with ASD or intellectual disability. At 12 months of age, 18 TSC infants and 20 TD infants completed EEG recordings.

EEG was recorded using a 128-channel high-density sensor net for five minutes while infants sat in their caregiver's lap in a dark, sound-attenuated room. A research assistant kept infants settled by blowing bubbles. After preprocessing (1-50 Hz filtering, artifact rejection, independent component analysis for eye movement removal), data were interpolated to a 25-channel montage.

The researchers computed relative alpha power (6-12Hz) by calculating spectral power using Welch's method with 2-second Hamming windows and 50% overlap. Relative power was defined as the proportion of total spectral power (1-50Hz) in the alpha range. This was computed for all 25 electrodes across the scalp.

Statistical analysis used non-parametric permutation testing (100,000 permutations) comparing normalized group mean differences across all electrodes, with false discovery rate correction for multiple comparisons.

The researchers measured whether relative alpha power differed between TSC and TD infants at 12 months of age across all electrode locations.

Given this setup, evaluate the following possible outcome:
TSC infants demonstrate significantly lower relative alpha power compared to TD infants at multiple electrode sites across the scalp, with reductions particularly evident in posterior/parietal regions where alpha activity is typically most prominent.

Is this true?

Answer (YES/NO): NO